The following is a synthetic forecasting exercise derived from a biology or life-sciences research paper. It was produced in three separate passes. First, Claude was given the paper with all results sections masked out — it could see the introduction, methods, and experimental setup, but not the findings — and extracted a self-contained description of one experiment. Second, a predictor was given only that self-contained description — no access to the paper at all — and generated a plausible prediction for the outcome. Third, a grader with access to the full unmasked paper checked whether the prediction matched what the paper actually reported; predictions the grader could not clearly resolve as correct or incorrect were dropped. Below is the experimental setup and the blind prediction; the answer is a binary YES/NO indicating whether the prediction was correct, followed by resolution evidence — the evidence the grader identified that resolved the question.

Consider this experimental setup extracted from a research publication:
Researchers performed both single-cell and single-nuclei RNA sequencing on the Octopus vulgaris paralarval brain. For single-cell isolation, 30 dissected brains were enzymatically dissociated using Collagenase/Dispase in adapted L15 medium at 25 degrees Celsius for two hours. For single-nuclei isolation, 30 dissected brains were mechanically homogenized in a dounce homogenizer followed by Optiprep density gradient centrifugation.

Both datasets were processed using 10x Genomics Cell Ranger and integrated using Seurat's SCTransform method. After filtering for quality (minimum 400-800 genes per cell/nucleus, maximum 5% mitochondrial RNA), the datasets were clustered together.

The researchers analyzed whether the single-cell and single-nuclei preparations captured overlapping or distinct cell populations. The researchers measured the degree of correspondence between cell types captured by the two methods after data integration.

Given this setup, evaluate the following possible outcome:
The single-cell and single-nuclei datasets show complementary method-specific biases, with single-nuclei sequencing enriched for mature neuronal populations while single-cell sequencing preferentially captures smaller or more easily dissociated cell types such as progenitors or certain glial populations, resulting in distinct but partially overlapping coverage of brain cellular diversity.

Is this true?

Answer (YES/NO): NO